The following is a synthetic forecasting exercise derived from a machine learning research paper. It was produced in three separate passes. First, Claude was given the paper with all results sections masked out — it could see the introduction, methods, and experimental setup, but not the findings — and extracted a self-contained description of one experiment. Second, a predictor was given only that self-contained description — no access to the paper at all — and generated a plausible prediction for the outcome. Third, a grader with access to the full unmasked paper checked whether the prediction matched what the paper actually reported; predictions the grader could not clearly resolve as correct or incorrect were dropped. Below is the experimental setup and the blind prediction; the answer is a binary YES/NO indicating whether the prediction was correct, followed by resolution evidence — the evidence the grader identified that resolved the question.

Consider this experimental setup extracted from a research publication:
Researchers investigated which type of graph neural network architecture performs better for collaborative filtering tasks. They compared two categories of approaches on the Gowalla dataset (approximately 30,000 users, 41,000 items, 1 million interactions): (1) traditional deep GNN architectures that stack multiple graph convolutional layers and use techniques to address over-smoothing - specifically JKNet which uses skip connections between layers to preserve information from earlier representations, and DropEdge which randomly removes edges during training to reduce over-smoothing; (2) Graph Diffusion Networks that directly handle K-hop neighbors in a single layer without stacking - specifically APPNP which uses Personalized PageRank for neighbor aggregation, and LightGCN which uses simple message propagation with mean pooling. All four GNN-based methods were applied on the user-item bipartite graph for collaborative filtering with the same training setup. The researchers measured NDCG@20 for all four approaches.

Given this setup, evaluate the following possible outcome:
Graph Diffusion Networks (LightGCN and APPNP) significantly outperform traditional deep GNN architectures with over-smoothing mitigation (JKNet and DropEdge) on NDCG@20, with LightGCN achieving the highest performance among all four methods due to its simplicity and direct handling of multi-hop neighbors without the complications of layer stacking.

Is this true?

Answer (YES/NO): YES